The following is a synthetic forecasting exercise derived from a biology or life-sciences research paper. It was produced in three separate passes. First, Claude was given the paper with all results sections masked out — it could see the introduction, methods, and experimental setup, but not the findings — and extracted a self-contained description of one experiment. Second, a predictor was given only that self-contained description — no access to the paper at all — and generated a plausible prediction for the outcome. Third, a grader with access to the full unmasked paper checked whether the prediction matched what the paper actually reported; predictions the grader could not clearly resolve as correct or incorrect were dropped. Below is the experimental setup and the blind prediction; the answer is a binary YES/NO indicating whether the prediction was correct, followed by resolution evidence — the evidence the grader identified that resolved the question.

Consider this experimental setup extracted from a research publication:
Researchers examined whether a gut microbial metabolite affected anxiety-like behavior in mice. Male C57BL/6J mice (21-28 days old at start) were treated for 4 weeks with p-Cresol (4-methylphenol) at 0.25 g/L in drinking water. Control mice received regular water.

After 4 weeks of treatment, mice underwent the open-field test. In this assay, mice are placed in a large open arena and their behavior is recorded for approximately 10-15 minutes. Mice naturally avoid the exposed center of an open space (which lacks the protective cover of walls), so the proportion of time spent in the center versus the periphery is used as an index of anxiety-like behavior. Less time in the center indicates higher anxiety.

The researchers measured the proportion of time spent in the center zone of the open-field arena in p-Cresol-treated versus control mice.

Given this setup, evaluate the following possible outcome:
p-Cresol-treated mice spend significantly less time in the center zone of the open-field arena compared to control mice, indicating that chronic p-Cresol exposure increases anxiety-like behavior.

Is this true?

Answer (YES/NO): NO